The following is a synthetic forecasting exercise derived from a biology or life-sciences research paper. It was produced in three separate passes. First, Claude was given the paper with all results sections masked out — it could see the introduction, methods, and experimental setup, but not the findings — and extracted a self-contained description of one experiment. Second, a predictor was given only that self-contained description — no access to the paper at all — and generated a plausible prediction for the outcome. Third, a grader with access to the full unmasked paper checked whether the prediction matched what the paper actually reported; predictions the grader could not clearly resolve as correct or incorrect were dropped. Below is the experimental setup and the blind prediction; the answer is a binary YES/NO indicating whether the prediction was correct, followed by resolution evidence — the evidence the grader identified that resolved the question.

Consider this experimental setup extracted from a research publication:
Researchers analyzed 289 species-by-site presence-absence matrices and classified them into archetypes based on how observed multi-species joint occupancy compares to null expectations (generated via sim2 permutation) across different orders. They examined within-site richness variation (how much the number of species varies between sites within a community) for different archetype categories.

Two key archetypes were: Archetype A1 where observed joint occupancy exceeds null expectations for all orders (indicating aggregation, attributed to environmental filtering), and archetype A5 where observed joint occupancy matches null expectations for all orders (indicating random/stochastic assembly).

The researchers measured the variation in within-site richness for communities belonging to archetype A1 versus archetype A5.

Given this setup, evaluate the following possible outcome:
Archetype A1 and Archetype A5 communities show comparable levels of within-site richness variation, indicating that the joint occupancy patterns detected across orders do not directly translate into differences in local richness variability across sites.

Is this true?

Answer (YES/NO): NO